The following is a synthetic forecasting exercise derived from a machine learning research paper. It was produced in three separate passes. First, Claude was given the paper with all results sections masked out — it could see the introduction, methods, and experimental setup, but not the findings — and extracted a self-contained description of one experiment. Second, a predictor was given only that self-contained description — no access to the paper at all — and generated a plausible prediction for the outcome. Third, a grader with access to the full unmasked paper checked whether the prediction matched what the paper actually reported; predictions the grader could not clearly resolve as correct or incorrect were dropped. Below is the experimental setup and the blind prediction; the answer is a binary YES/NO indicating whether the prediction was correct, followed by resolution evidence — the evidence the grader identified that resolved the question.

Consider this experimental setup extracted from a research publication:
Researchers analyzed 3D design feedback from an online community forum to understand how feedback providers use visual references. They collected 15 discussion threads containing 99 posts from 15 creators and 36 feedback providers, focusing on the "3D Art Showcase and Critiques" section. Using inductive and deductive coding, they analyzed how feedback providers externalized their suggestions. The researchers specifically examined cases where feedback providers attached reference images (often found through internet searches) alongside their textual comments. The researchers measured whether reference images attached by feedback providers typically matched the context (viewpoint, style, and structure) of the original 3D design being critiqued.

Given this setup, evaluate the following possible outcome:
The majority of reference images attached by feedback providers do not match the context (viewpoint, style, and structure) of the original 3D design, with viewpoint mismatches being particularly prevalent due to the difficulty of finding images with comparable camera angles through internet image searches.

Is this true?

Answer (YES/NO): YES